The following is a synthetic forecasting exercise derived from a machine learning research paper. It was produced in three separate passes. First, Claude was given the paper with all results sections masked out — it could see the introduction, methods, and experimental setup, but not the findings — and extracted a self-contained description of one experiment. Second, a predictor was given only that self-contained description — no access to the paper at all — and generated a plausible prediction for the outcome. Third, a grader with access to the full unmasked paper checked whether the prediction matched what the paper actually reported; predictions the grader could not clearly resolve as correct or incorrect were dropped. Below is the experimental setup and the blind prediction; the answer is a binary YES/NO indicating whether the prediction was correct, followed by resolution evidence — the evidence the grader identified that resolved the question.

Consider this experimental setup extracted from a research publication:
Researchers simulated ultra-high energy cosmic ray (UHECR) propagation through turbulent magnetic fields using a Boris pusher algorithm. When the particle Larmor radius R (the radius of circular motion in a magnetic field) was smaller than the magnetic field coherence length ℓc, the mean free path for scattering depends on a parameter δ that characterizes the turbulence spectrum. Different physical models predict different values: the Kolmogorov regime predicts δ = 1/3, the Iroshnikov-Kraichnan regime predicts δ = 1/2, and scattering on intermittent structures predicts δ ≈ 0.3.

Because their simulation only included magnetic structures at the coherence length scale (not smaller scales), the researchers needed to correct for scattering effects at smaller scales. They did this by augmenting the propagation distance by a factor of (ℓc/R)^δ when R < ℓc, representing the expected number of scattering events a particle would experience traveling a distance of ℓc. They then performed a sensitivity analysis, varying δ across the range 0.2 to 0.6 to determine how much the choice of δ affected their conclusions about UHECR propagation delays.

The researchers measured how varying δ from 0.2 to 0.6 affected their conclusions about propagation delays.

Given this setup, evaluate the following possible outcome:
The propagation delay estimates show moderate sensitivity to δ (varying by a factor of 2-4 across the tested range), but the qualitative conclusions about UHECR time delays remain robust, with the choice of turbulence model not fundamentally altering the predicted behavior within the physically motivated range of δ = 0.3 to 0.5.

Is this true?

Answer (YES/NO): NO